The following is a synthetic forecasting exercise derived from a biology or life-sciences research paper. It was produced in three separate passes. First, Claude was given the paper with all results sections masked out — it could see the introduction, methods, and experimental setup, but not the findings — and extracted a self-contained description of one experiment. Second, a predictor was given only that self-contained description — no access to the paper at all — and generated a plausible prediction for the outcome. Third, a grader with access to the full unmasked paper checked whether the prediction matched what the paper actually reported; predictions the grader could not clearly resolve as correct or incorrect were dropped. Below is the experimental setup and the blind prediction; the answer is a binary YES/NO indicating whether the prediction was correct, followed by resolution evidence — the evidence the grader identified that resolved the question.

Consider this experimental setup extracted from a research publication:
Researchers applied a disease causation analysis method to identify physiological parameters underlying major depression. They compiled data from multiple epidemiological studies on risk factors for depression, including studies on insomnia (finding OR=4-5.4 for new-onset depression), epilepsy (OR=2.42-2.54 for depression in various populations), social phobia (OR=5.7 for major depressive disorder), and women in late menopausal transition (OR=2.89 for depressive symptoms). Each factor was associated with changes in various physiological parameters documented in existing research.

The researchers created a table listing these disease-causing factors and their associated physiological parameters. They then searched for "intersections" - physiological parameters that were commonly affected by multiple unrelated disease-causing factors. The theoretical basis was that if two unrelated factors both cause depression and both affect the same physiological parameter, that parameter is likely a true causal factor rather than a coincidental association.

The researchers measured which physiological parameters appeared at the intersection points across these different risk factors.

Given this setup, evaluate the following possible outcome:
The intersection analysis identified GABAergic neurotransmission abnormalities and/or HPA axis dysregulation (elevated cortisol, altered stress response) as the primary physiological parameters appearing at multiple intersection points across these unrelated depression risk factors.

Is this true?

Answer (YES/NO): NO